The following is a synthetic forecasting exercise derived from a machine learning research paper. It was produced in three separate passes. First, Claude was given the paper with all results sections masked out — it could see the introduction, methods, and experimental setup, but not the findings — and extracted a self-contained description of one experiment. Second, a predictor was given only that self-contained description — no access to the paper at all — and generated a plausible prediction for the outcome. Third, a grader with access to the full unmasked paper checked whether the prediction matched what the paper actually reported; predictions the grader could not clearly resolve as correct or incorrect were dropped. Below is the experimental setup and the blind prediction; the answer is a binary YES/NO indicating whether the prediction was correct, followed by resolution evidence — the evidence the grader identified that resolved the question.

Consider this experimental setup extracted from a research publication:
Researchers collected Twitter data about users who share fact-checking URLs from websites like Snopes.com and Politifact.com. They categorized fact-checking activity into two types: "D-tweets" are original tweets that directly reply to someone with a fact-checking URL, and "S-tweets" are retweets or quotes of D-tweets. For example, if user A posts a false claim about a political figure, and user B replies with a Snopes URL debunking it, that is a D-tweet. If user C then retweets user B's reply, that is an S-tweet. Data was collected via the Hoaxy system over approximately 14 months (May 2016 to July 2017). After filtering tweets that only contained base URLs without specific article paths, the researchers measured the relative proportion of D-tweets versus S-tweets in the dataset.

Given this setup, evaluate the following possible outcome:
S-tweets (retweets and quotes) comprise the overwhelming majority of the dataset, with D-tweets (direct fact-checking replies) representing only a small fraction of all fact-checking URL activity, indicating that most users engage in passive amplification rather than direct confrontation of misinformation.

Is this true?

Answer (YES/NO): NO